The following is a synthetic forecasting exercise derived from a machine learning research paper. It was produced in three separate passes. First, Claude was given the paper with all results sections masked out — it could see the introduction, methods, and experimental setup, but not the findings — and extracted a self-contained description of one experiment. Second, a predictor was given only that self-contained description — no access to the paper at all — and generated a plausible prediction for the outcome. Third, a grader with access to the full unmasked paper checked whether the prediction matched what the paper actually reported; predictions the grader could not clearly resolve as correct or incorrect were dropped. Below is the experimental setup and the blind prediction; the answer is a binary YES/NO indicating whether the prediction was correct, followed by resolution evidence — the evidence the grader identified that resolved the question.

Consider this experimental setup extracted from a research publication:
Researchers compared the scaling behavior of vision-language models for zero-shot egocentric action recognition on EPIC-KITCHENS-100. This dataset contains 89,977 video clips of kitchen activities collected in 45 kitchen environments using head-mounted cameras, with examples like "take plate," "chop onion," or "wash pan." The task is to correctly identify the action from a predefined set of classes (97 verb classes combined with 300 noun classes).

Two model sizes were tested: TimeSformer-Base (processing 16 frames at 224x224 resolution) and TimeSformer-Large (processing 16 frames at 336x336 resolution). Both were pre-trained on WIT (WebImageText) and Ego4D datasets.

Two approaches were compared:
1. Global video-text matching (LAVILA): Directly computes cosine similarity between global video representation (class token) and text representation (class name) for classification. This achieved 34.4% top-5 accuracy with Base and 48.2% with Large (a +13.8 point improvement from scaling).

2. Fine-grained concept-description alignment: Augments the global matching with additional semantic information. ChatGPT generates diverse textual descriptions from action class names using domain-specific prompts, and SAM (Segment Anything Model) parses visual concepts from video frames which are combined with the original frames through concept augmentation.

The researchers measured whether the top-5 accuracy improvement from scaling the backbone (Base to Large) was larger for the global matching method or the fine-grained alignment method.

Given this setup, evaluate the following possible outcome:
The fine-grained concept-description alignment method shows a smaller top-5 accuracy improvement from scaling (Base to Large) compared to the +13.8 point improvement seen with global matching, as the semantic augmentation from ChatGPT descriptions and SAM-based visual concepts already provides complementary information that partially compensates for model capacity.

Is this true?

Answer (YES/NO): YES